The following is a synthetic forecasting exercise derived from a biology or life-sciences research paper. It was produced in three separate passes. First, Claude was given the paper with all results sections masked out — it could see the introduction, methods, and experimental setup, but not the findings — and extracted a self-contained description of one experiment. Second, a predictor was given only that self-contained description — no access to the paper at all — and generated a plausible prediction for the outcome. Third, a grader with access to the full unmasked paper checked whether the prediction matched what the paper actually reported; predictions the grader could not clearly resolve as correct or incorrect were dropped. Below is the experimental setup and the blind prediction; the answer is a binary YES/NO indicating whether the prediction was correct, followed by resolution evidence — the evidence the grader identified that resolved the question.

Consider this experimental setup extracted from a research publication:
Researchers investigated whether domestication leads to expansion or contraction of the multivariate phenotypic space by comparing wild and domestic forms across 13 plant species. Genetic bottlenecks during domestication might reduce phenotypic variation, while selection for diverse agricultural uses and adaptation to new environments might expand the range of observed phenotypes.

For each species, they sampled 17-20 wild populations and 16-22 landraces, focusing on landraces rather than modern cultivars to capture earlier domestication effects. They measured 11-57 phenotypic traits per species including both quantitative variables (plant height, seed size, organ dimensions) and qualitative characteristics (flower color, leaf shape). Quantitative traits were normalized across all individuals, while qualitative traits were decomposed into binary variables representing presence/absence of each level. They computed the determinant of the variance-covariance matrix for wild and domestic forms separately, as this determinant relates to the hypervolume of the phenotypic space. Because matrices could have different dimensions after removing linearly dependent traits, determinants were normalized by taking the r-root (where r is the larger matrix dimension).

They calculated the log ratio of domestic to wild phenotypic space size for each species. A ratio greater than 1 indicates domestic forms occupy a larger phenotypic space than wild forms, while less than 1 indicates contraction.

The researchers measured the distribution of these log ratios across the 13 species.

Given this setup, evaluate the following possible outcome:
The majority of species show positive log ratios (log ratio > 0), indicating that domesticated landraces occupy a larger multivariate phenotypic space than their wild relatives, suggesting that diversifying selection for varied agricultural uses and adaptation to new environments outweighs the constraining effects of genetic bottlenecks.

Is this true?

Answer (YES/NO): NO